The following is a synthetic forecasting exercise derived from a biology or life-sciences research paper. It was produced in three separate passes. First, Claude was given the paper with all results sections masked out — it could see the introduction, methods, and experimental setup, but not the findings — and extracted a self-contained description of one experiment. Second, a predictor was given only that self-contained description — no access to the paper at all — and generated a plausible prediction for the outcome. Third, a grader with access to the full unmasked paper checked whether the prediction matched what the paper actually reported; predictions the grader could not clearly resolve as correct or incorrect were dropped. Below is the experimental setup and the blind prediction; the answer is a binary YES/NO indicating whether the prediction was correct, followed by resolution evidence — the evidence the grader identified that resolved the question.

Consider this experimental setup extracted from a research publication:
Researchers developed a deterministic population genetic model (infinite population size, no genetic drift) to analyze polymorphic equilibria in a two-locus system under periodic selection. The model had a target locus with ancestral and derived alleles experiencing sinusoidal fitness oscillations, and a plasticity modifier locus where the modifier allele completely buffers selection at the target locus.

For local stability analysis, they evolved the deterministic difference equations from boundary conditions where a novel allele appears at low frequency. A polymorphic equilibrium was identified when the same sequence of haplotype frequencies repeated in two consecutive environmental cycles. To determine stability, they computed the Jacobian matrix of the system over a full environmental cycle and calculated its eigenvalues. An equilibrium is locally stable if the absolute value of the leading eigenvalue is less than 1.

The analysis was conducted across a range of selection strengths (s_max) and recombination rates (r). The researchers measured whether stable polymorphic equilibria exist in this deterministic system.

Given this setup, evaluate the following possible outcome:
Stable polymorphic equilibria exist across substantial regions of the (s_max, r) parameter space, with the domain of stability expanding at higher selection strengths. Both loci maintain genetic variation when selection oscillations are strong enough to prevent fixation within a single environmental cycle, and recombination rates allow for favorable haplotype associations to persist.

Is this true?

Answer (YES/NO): NO